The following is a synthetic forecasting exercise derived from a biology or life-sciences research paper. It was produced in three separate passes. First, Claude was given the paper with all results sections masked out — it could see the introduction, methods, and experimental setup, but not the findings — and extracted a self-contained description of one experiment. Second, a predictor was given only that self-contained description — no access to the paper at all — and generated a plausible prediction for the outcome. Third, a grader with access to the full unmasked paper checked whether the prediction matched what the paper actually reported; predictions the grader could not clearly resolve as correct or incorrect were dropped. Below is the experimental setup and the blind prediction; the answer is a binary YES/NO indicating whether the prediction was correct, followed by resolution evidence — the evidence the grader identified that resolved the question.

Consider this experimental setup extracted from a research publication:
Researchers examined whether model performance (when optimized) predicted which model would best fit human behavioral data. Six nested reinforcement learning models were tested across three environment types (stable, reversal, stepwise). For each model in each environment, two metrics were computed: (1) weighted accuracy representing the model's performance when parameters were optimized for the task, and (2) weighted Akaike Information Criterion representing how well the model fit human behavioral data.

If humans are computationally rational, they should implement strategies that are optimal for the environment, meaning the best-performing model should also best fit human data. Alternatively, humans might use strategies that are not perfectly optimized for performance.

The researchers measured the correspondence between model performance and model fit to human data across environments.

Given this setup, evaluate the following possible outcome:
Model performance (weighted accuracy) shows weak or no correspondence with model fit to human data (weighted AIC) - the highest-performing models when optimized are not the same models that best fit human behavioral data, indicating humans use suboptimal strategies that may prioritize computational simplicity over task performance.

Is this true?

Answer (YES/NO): NO